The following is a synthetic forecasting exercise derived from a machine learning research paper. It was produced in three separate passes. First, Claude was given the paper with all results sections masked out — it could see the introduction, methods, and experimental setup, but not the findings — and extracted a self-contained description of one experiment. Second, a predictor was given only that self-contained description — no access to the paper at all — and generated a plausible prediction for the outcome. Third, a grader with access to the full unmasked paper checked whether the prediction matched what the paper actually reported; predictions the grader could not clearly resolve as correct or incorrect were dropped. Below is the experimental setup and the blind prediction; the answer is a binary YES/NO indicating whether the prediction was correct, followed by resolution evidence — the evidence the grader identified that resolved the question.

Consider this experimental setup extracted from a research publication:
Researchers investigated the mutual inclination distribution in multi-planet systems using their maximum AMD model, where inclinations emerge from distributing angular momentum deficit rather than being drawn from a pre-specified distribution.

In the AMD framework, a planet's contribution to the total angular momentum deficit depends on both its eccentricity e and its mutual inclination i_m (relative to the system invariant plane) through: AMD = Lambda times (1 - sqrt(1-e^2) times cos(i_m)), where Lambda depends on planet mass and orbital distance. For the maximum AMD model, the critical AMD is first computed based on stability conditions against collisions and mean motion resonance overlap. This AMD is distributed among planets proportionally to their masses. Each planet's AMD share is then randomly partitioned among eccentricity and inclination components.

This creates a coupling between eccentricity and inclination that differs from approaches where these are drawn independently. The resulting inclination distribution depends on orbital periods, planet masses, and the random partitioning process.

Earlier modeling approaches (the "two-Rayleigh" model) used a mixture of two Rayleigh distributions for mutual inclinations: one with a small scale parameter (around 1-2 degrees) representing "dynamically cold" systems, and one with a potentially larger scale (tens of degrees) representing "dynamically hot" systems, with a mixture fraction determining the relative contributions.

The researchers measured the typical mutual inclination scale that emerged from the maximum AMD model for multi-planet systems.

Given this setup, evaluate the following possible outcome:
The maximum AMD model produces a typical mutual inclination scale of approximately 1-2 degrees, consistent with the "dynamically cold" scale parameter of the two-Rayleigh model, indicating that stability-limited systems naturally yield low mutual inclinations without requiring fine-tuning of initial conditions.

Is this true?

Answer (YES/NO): NO